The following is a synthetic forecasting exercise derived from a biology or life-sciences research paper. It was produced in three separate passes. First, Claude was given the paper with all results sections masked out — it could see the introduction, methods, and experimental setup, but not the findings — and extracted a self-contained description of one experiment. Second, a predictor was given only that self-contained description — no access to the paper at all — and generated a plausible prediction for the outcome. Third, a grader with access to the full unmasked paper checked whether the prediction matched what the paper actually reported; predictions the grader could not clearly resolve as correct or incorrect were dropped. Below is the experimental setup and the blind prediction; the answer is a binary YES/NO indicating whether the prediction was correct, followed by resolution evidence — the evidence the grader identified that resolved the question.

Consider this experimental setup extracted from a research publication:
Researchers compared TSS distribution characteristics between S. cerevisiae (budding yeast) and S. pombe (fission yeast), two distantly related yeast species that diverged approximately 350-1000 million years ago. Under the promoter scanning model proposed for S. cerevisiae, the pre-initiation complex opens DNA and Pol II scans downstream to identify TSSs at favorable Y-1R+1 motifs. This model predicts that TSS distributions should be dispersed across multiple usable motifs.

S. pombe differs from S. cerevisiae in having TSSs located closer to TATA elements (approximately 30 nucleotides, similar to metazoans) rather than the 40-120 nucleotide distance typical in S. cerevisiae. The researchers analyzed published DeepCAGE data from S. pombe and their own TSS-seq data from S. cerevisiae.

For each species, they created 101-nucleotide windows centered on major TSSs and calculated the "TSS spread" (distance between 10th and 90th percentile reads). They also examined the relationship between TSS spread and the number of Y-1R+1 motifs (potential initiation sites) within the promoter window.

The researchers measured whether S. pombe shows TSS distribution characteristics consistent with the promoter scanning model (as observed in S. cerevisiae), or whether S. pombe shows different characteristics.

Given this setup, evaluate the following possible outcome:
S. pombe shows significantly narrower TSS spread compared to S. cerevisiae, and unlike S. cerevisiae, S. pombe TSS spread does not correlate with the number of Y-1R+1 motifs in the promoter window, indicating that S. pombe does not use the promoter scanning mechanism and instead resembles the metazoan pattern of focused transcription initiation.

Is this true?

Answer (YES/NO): NO